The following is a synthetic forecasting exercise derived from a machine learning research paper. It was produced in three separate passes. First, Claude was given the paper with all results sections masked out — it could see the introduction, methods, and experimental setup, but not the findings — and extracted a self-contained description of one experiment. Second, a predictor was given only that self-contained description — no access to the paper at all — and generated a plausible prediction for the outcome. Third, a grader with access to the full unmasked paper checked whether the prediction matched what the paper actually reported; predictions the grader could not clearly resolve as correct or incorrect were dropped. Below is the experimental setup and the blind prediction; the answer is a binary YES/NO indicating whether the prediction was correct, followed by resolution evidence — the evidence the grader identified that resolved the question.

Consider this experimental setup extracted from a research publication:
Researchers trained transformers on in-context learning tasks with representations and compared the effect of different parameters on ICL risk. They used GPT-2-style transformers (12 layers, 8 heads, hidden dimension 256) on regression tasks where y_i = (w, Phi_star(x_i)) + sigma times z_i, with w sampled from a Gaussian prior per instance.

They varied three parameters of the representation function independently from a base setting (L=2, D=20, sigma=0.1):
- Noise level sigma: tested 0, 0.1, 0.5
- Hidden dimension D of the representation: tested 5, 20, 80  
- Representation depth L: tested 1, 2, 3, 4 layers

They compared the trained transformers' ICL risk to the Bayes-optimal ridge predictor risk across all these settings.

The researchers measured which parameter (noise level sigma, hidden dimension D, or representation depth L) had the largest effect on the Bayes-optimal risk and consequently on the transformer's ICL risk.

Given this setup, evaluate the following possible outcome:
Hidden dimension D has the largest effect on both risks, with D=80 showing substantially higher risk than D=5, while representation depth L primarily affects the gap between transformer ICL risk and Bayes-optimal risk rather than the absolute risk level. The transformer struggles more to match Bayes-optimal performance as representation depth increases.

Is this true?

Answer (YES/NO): NO